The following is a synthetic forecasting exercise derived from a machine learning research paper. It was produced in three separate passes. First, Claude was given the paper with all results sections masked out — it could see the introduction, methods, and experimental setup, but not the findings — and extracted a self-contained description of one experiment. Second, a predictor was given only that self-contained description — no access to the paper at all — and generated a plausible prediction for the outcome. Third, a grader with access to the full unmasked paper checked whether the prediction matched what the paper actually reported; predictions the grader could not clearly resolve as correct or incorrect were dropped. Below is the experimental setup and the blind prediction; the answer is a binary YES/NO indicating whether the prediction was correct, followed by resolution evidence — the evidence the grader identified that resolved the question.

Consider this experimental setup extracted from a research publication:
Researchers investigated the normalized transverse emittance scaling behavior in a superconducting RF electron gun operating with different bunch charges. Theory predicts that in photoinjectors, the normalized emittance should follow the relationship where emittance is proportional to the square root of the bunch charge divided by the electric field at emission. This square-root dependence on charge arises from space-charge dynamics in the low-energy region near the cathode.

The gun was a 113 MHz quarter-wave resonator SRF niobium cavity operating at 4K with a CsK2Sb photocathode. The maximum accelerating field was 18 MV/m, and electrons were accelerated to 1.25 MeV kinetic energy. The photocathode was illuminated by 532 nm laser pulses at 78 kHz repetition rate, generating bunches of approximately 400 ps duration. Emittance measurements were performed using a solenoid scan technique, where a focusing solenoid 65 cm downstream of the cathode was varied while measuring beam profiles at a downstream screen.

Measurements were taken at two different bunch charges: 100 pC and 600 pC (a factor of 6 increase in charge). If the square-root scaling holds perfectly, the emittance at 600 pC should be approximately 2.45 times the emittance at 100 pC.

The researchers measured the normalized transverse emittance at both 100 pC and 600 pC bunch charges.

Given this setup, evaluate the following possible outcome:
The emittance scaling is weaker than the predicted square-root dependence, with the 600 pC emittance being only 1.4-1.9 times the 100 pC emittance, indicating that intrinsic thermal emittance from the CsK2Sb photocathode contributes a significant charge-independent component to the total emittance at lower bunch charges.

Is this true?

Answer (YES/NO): YES